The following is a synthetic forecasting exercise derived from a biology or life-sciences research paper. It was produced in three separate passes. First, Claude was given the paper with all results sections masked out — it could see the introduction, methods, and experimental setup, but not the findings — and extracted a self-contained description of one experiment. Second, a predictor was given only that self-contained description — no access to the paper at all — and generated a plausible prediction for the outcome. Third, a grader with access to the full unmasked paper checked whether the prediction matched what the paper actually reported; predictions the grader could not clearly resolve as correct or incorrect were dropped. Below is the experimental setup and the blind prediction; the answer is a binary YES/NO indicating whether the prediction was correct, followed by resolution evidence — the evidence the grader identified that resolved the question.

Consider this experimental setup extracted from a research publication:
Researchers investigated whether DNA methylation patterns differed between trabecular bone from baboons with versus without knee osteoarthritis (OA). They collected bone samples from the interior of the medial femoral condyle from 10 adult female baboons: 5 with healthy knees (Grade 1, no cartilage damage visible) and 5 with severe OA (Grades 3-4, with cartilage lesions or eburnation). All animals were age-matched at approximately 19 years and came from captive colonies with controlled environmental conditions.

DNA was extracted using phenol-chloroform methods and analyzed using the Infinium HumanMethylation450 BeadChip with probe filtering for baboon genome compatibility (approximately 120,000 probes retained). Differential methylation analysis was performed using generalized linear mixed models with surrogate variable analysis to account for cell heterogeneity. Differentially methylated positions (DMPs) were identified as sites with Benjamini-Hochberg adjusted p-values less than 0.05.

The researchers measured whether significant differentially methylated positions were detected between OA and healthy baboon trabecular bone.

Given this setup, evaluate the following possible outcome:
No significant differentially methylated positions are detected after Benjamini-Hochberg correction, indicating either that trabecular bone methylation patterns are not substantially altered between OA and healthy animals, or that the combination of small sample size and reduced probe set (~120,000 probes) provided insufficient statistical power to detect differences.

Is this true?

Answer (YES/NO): YES